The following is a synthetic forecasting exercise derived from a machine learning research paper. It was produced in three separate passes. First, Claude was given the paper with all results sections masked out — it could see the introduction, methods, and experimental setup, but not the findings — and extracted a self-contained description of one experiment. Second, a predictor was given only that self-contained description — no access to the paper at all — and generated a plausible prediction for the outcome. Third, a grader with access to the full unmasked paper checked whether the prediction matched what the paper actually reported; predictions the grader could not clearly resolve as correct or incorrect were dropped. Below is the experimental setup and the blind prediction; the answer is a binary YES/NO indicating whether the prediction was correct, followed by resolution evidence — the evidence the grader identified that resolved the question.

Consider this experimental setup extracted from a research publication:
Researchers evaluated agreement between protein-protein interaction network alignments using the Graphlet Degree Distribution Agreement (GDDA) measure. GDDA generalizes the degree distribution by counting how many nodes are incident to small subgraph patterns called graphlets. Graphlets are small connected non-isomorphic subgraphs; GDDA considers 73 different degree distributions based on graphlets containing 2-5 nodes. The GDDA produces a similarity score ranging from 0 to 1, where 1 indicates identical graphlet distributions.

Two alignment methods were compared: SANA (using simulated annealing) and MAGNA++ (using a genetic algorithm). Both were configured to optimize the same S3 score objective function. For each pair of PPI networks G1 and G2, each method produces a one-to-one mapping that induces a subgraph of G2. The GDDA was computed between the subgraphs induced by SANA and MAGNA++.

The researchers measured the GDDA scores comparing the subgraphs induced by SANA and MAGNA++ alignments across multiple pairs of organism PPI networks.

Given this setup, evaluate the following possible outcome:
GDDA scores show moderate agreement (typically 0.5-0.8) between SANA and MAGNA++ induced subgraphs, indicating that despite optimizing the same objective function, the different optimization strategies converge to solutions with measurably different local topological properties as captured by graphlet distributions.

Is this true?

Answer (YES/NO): NO